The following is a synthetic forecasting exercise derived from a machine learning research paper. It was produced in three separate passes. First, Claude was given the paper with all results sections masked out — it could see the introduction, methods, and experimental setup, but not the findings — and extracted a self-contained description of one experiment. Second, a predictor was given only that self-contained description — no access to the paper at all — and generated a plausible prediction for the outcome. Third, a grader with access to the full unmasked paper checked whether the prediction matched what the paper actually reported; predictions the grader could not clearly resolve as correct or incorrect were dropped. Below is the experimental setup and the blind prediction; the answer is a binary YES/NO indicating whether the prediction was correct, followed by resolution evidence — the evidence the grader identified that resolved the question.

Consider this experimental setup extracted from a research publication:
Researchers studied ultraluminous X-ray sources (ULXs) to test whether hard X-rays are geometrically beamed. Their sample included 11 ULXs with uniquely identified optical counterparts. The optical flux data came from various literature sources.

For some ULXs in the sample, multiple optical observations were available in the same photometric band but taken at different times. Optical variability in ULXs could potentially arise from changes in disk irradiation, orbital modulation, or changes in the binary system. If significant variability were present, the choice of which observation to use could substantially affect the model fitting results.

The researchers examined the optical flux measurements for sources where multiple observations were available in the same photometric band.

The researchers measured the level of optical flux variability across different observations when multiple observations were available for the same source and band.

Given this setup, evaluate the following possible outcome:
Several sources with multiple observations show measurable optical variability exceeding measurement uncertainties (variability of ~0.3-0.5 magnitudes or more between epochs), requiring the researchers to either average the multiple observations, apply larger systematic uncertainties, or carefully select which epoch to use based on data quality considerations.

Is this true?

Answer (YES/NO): NO